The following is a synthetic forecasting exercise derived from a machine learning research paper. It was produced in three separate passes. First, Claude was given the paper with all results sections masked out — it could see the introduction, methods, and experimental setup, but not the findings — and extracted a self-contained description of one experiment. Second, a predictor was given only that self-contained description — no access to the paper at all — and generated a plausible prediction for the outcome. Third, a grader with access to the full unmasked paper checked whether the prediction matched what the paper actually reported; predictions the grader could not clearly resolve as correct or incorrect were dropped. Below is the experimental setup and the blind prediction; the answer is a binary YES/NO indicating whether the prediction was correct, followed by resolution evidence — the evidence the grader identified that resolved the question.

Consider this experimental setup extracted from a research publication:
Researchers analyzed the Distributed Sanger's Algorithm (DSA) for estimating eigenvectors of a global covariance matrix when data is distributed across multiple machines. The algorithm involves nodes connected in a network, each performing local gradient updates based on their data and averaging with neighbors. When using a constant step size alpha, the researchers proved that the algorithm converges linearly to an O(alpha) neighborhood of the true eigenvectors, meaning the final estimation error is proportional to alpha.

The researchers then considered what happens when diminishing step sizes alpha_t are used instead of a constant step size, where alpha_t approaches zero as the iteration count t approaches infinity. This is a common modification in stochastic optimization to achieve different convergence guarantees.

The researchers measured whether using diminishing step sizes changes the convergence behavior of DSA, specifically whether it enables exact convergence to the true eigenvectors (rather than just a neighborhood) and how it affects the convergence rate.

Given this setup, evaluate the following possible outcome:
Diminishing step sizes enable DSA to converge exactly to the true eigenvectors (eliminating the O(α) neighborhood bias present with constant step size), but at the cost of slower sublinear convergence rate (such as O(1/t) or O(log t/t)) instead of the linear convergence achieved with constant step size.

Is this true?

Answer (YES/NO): YES